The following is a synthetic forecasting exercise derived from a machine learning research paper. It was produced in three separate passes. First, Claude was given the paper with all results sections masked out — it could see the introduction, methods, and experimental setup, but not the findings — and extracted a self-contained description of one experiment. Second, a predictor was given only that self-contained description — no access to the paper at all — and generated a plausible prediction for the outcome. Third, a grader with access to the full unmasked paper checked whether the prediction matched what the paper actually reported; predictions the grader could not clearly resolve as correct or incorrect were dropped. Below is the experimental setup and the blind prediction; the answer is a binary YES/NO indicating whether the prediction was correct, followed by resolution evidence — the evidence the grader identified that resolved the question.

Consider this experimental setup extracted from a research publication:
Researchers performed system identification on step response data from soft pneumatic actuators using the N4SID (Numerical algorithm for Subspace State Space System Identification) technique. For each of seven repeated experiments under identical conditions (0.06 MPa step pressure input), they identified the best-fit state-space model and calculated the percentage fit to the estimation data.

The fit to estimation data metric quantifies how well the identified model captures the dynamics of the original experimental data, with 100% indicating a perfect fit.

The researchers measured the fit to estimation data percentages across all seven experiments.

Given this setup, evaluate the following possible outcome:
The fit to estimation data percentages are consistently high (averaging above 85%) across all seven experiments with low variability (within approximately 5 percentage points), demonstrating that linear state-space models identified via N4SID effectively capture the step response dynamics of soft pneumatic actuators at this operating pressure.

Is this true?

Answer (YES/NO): YES